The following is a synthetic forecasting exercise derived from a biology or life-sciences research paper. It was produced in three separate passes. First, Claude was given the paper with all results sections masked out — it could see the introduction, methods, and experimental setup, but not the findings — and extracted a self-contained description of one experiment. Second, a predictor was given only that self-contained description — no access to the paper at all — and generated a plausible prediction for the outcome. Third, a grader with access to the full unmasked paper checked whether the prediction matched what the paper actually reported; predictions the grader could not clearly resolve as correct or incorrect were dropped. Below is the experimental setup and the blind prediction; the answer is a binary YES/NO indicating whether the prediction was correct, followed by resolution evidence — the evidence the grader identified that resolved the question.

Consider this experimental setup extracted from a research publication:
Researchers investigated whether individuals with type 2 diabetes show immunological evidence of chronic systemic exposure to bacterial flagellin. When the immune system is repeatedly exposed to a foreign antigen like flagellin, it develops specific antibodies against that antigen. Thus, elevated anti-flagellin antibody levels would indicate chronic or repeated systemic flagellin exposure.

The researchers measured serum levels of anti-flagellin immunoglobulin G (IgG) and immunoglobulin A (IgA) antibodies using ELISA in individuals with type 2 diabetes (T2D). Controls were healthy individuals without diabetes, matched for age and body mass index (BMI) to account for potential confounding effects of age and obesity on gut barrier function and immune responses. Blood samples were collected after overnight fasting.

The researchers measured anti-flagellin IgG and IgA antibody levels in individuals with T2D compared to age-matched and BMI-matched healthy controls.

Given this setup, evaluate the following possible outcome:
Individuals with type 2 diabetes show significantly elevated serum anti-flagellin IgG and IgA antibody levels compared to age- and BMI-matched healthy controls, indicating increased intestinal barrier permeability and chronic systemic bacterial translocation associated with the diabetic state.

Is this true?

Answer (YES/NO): NO